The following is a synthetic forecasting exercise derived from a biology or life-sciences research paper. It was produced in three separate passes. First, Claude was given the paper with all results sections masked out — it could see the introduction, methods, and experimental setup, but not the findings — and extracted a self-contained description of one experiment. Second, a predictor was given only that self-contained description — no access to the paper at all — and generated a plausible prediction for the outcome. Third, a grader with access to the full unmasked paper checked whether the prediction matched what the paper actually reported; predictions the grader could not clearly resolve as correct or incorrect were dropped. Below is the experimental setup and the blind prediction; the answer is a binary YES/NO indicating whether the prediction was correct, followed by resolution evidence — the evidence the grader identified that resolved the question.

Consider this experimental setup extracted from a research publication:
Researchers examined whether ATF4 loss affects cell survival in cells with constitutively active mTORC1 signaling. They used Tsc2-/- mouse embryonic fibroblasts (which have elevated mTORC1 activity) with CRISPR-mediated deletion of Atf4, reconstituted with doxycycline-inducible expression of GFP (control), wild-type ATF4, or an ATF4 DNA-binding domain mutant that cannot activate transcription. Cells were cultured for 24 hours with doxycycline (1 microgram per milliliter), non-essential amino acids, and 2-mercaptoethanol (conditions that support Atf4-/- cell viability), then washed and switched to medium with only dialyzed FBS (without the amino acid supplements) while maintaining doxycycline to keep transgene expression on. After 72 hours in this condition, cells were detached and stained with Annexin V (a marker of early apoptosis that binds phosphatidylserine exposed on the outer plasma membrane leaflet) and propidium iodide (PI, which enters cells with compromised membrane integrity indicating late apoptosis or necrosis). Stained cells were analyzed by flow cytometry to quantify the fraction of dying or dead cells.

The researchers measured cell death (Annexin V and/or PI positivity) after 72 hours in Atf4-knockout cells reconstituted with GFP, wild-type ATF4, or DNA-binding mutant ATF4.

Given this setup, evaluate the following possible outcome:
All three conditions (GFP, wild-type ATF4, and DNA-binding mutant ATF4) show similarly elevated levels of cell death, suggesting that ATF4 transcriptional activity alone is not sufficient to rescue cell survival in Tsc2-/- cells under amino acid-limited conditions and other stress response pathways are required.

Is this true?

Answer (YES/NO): NO